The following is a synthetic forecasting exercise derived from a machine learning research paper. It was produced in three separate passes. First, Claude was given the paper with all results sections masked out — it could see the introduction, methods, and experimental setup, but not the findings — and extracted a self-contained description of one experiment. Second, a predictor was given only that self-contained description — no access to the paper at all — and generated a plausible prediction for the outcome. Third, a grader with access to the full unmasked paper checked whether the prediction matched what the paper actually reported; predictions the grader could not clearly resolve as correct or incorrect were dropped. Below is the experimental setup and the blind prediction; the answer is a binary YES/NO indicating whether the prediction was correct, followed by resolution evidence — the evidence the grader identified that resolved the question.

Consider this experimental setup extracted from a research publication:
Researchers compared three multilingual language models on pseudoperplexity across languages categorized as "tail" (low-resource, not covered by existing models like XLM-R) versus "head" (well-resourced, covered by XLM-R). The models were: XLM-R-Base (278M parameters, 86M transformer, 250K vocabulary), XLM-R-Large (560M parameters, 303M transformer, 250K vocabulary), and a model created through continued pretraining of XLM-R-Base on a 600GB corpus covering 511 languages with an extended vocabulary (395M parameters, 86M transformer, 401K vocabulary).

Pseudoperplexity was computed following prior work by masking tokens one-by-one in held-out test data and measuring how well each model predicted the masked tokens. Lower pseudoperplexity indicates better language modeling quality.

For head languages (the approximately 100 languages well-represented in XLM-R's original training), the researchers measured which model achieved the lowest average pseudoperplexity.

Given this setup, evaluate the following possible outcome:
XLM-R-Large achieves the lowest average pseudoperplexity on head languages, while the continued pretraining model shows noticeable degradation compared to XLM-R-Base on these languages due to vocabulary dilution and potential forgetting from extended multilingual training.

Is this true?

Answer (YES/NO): NO